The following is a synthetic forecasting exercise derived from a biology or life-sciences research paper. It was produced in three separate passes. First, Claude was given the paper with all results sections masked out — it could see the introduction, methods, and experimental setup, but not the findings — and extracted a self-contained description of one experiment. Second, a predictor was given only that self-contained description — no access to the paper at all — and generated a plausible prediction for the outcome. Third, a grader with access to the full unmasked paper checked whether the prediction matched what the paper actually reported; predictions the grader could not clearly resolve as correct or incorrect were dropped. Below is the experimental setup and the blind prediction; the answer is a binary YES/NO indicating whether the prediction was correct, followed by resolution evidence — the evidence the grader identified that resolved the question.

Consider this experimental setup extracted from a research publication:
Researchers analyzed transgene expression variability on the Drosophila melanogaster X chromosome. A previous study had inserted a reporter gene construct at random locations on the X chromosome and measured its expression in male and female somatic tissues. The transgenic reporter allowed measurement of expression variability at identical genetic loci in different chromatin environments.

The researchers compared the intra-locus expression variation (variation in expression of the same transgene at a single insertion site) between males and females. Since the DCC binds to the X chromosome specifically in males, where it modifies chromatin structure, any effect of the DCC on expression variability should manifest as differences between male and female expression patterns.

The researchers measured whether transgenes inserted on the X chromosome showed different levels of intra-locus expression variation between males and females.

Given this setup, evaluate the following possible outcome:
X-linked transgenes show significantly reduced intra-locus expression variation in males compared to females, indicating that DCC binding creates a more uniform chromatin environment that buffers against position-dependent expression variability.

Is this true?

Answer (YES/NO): YES